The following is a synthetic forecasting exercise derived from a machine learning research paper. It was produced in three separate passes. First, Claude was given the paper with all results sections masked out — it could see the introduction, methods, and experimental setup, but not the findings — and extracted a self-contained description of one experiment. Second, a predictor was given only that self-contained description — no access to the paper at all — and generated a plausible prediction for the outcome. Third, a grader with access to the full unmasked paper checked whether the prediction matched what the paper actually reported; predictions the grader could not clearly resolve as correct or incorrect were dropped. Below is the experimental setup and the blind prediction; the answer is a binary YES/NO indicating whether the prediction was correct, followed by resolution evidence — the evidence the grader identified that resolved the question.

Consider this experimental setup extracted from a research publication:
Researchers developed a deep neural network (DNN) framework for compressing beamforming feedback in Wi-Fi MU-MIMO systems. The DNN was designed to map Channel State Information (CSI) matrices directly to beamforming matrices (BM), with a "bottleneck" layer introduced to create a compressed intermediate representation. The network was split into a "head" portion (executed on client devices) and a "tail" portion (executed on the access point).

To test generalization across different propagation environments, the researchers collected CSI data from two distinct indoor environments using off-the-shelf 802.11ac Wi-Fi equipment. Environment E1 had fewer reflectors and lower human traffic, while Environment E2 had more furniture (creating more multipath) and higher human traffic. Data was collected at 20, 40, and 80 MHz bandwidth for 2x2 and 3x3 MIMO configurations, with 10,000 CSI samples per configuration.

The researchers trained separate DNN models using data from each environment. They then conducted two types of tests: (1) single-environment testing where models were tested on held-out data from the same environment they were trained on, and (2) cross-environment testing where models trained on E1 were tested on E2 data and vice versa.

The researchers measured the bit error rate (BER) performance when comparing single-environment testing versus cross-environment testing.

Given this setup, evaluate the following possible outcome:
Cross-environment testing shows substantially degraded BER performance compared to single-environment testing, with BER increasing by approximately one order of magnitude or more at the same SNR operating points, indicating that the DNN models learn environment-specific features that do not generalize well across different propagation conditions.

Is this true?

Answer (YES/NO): NO